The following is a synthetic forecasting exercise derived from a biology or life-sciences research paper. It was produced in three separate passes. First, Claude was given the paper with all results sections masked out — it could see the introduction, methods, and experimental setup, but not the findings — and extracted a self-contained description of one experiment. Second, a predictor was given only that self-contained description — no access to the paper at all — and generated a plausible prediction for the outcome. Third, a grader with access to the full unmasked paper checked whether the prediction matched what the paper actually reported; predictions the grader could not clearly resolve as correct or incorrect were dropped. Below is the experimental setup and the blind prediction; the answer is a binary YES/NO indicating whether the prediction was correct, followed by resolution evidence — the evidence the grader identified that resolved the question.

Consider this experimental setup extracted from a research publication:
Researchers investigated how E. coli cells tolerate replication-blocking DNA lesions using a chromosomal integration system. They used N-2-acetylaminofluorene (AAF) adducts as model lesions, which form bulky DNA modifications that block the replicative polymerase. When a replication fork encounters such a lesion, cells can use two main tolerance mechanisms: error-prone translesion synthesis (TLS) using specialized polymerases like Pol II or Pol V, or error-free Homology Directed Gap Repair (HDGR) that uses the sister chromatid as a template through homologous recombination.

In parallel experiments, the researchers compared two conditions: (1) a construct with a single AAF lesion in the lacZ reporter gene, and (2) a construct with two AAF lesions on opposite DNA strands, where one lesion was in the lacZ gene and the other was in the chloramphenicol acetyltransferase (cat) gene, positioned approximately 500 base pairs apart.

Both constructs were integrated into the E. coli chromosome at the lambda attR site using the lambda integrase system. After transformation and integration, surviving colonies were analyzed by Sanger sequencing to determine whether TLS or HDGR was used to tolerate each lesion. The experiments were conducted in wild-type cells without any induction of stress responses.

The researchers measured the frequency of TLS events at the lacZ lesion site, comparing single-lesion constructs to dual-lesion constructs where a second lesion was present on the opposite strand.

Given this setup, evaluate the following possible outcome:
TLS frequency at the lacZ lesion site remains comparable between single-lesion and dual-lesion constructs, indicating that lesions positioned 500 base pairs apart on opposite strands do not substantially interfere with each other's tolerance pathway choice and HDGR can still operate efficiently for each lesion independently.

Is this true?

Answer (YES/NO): NO